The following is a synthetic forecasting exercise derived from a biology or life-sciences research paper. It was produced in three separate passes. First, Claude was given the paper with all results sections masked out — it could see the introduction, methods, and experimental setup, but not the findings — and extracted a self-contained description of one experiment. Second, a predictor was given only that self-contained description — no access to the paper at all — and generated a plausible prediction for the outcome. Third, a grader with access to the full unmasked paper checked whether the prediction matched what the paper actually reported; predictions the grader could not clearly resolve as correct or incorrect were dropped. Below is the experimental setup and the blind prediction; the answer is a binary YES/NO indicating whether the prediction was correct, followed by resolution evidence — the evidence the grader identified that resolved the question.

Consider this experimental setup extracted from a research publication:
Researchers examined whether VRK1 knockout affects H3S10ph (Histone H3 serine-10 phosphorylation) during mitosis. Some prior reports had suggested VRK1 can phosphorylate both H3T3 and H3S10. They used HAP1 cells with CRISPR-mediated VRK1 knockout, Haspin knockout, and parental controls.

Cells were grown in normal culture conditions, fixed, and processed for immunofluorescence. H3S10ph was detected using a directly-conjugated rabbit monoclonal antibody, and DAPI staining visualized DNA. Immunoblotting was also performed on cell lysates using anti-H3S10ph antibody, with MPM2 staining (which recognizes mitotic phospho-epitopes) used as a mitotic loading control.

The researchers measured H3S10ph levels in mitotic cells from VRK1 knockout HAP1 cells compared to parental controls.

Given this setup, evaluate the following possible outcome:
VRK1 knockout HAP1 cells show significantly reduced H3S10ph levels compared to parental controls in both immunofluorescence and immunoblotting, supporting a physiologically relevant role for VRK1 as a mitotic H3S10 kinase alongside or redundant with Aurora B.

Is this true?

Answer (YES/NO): NO